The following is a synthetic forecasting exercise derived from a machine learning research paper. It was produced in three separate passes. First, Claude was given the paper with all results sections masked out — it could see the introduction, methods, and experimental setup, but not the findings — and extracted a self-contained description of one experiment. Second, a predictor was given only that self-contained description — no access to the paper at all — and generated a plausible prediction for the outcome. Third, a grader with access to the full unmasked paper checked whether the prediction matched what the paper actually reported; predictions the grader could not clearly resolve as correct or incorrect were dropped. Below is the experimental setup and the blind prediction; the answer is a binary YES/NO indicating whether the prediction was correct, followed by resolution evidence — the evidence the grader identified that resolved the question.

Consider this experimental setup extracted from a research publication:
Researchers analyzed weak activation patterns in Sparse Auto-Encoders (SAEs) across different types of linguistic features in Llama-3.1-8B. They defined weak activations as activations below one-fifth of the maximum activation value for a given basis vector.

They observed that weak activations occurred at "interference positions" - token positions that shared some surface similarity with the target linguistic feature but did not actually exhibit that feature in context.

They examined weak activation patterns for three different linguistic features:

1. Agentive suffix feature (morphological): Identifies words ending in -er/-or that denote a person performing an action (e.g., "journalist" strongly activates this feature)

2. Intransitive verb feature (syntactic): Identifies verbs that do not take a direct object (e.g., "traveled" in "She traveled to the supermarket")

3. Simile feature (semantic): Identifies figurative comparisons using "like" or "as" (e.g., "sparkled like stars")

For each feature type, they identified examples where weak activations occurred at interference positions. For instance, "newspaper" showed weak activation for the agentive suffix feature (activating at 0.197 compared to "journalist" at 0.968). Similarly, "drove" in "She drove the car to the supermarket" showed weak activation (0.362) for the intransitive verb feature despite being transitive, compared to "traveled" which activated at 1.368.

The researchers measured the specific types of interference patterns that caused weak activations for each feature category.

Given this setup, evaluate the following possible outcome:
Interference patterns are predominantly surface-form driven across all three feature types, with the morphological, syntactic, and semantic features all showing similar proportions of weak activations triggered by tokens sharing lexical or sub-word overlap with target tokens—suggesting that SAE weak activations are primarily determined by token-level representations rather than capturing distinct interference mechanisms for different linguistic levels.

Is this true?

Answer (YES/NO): NO